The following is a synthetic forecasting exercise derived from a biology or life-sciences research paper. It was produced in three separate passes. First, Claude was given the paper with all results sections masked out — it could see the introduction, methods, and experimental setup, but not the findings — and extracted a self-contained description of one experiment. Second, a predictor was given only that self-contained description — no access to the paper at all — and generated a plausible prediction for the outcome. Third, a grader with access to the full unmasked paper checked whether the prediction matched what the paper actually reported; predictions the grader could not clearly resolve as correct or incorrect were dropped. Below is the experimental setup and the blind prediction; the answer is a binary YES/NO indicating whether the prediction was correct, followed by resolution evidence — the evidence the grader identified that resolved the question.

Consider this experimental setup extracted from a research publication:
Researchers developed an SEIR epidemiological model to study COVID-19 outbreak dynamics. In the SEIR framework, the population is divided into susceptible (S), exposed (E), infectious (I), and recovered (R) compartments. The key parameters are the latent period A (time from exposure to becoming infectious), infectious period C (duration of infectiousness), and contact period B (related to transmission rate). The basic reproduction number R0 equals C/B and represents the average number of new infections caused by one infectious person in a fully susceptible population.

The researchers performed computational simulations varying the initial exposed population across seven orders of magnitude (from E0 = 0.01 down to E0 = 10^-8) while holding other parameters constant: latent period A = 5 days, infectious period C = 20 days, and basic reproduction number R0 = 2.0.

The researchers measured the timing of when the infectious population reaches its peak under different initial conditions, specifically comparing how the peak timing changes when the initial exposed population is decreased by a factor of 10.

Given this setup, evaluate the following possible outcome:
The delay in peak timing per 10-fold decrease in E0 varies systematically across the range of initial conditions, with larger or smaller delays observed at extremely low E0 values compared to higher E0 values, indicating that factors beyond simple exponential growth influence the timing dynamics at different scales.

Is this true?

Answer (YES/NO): NO